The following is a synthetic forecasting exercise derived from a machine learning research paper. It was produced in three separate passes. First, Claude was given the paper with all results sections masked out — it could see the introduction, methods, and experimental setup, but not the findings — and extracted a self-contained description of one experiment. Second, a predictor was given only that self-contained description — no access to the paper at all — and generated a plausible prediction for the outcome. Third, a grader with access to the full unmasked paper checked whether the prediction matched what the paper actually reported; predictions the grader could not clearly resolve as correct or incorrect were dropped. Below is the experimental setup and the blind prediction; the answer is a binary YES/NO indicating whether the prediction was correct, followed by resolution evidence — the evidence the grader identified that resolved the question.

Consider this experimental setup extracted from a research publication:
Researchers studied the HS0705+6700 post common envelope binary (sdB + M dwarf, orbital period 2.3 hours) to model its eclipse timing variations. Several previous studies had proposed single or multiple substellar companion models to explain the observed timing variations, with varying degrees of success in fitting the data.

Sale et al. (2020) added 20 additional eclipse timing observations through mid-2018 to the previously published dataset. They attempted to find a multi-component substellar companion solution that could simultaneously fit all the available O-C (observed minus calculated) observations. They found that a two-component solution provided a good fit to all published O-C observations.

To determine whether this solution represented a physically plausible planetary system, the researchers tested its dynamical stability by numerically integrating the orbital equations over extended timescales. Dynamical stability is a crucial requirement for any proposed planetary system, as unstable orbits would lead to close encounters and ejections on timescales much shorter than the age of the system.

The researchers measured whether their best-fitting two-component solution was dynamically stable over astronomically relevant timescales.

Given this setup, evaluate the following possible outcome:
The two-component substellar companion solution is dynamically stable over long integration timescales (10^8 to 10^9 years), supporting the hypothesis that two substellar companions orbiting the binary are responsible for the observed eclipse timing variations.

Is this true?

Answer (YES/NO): NO